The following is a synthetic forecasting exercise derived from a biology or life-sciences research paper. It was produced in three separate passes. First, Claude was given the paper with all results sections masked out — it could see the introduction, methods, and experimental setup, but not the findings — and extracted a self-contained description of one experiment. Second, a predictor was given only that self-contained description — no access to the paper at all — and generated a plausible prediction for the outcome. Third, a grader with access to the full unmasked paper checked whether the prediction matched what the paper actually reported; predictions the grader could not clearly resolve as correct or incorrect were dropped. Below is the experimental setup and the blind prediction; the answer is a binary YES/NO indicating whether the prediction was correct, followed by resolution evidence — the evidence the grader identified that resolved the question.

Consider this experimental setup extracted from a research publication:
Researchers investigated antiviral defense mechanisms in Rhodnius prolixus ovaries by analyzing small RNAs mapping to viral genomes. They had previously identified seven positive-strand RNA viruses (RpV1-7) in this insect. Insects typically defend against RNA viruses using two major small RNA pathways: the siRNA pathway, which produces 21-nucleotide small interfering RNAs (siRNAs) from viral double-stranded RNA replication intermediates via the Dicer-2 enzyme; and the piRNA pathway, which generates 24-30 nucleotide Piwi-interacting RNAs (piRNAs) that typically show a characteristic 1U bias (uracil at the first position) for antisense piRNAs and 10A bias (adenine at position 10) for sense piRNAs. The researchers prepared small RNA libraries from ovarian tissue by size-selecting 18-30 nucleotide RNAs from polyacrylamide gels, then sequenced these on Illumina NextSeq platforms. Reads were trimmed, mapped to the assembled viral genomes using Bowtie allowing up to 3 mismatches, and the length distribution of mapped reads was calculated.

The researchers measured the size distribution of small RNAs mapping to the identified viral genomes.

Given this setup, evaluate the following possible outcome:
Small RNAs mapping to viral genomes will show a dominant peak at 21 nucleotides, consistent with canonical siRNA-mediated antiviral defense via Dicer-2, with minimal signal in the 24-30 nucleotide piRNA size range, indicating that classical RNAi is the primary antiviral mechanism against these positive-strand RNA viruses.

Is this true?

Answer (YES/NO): NO